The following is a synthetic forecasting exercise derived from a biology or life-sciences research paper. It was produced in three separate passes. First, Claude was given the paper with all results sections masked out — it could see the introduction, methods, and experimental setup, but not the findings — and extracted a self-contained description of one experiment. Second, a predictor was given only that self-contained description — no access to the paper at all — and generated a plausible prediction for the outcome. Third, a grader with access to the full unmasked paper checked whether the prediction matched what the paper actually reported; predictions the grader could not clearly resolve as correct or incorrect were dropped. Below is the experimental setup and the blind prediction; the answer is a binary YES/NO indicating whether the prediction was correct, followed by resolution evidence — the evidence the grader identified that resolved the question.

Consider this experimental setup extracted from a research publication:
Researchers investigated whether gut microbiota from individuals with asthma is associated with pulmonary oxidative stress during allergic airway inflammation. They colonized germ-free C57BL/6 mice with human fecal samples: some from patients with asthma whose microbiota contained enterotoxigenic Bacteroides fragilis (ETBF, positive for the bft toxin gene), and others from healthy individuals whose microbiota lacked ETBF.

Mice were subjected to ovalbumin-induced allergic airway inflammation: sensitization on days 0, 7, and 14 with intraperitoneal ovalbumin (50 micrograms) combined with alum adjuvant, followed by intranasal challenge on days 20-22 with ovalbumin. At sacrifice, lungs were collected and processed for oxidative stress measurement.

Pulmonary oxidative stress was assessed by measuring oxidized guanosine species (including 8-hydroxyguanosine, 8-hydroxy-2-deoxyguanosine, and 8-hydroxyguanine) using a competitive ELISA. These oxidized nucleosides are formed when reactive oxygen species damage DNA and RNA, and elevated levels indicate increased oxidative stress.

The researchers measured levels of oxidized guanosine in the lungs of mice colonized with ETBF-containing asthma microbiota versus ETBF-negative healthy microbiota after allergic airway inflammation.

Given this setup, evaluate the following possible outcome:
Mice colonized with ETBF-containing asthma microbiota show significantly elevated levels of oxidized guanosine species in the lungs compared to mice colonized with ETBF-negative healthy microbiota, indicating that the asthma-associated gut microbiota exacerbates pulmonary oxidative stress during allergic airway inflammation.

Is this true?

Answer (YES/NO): YES